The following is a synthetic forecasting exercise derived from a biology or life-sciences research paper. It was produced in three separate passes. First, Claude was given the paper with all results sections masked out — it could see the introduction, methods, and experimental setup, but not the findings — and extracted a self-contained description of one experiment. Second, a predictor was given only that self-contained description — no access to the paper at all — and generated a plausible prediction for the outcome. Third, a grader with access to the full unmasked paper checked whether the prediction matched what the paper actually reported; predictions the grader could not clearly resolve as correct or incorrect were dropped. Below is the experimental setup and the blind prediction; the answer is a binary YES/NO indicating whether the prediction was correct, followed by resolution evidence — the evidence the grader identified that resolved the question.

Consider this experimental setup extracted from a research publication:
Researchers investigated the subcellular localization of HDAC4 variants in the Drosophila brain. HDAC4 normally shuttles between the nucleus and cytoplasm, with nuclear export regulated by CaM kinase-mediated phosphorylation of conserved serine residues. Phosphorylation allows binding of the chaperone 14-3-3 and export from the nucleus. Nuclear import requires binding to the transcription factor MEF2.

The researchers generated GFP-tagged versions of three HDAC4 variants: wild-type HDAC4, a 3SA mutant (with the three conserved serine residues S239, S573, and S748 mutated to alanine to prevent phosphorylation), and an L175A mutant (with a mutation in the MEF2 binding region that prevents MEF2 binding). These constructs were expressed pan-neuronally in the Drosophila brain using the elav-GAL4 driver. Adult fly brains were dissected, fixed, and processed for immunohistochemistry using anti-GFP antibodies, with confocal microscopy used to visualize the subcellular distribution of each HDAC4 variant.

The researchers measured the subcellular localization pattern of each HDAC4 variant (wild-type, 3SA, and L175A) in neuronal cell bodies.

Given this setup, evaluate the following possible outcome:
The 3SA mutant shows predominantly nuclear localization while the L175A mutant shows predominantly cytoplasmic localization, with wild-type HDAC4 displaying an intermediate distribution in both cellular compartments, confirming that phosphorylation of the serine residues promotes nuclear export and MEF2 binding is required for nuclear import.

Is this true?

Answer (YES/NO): NO